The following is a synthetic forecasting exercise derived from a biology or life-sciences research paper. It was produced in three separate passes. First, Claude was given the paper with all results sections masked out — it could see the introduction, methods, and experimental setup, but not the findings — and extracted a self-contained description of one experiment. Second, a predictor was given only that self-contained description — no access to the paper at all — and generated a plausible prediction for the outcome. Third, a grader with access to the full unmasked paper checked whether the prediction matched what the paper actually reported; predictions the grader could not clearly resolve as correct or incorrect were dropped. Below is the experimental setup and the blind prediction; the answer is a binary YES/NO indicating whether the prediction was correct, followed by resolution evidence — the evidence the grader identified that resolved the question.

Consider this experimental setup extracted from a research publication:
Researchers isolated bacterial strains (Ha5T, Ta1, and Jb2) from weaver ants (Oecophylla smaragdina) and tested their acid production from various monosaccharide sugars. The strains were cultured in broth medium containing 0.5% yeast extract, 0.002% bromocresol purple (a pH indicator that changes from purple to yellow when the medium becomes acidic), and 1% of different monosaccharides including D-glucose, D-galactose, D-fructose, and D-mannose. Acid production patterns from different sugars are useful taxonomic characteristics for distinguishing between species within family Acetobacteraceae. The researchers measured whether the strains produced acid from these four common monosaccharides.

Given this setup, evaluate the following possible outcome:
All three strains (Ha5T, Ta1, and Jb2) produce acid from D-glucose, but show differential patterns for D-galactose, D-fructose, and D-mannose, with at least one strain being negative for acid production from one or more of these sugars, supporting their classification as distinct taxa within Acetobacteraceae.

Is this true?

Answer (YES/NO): NO